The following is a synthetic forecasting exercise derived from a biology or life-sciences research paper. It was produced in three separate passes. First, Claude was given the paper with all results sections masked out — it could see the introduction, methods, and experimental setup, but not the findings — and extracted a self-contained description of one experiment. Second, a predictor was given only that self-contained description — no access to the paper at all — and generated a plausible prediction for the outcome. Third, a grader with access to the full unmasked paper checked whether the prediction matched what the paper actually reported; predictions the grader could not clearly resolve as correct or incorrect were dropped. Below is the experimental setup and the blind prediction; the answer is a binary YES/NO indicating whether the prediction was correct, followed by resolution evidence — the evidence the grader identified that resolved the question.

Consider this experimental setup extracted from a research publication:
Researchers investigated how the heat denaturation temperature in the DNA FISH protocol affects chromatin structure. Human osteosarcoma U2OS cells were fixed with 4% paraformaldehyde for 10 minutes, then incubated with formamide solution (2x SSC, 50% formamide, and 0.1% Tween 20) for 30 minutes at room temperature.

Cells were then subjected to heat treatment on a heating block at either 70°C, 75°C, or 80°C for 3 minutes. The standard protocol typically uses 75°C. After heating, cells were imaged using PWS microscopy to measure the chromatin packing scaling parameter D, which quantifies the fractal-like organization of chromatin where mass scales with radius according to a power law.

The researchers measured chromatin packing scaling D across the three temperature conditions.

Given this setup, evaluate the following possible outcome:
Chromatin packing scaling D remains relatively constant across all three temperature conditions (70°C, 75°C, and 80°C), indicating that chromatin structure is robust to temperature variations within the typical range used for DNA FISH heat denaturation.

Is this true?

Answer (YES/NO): YES